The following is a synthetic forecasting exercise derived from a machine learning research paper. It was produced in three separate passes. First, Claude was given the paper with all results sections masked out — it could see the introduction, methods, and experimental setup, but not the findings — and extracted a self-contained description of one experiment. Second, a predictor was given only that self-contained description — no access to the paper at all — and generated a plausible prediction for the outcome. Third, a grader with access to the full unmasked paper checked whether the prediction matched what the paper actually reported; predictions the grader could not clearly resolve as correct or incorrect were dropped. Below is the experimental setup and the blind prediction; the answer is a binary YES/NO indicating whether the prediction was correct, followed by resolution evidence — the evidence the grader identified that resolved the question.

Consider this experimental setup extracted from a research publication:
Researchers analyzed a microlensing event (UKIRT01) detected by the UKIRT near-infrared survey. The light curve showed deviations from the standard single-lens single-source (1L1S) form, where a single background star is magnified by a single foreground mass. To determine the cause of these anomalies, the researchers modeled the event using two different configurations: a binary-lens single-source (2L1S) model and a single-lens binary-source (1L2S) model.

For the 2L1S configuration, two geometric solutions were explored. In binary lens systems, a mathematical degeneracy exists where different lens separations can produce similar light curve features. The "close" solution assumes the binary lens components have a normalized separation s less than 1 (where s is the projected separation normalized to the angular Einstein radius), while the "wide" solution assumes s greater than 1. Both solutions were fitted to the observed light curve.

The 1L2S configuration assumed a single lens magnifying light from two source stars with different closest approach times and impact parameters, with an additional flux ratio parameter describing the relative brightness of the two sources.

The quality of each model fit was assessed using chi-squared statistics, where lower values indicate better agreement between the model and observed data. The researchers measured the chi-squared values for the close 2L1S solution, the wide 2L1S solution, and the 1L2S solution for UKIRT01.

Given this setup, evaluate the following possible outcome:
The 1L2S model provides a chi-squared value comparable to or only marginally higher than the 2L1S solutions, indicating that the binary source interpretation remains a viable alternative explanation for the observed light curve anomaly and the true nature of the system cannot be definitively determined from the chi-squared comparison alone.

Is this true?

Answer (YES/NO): YES